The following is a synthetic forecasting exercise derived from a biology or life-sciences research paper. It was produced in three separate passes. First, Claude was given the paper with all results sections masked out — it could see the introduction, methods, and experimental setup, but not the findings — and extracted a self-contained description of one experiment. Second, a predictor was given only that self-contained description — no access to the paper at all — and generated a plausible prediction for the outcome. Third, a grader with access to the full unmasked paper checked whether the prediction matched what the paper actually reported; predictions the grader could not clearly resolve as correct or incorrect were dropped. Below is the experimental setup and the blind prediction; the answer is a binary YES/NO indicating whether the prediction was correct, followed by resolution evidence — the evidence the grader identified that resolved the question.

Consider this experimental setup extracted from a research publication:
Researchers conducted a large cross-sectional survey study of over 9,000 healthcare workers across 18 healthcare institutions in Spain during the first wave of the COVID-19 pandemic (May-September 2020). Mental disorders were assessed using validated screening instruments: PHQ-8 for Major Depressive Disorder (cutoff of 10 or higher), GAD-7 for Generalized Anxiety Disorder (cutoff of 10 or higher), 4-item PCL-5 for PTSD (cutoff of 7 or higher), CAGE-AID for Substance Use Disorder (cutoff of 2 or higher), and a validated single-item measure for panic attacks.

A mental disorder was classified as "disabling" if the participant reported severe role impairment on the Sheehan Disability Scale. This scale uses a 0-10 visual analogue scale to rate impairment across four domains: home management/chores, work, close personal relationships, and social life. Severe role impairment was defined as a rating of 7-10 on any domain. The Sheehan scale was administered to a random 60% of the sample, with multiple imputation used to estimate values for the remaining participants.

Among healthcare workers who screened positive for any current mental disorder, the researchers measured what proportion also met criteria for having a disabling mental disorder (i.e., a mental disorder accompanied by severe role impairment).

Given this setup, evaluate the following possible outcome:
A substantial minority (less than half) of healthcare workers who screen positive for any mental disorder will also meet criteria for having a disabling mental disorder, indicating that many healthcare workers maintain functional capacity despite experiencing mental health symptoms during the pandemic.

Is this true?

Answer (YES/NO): YES